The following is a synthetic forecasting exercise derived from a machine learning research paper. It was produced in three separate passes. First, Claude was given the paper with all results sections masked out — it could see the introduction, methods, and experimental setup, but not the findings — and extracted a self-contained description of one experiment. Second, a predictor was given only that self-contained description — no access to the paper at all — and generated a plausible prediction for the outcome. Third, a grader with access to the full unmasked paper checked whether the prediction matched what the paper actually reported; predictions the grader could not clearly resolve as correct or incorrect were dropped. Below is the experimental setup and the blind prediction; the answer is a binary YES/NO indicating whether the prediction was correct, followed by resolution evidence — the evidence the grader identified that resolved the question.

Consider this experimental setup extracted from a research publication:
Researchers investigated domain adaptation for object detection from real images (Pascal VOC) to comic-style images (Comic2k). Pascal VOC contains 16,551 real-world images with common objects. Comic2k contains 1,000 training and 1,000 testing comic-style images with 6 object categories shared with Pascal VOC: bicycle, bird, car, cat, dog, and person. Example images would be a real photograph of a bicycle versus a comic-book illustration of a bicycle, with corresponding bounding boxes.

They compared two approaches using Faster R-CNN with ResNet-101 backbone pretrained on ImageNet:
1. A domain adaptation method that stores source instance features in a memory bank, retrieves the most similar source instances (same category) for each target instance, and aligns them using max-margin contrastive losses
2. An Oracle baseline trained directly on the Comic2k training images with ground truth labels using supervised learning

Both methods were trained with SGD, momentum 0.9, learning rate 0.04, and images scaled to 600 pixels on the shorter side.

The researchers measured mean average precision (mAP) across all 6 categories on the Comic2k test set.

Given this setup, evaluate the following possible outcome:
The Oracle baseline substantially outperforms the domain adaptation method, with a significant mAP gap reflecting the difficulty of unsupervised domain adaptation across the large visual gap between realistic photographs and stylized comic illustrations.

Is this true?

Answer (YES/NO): NO